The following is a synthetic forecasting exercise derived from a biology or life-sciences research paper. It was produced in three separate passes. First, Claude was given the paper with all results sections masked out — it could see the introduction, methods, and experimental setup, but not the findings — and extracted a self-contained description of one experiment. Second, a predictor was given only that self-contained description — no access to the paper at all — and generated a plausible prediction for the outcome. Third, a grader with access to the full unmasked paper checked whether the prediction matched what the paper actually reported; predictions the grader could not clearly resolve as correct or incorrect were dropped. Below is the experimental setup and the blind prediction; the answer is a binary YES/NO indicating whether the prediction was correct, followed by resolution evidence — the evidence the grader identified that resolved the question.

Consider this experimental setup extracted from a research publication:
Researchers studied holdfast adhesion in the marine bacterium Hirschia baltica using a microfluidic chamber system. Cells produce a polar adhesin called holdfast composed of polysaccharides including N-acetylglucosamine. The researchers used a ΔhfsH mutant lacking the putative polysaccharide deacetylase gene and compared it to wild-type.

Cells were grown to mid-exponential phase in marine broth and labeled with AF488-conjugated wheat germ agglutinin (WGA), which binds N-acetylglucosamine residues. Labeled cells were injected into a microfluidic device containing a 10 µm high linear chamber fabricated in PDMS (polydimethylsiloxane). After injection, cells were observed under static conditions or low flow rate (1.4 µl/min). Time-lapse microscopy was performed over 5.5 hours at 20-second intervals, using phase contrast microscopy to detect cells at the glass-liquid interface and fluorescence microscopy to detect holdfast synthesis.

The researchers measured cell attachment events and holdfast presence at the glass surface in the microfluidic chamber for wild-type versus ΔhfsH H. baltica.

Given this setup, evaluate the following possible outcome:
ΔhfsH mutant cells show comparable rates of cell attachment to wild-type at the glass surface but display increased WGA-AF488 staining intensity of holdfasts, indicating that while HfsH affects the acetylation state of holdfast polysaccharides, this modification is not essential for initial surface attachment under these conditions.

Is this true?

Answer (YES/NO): NO